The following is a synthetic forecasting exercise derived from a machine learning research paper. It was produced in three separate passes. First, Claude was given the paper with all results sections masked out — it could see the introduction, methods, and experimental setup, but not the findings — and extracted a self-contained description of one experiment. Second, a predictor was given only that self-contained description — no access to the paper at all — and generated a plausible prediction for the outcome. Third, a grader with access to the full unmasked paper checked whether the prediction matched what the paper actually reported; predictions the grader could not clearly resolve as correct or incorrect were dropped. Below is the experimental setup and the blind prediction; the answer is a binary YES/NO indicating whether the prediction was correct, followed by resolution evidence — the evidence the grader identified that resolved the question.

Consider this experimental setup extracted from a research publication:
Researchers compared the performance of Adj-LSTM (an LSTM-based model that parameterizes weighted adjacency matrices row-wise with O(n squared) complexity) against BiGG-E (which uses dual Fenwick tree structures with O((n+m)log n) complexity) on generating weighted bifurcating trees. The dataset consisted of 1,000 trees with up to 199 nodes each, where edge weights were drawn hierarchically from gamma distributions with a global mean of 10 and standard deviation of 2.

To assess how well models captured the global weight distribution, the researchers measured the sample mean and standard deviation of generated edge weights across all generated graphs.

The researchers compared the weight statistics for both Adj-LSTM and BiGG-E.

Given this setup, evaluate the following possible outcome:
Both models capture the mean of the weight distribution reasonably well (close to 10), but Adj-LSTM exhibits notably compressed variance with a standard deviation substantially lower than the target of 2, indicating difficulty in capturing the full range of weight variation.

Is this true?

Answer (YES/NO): NO